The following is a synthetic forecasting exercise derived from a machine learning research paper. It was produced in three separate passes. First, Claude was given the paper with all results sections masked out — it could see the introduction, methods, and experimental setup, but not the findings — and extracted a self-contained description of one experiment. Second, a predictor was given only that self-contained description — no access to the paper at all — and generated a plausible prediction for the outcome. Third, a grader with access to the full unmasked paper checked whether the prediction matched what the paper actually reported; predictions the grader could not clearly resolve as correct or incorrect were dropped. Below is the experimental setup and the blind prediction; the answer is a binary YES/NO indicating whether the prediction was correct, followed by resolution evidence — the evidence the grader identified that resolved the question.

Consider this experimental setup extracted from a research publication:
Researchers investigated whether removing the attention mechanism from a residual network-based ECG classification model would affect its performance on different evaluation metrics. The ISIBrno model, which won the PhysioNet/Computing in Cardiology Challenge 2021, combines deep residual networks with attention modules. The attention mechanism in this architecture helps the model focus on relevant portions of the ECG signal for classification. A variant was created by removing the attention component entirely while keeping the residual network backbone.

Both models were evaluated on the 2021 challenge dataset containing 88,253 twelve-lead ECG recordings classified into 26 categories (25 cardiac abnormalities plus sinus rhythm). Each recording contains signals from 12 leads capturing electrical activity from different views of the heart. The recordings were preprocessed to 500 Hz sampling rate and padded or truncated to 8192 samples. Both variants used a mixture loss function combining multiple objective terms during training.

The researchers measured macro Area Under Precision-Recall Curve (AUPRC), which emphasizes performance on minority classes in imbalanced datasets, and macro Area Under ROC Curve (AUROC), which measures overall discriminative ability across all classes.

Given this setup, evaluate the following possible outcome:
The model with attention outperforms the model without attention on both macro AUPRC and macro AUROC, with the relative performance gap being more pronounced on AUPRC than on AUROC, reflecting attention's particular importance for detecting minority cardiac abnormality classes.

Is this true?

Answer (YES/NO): NO